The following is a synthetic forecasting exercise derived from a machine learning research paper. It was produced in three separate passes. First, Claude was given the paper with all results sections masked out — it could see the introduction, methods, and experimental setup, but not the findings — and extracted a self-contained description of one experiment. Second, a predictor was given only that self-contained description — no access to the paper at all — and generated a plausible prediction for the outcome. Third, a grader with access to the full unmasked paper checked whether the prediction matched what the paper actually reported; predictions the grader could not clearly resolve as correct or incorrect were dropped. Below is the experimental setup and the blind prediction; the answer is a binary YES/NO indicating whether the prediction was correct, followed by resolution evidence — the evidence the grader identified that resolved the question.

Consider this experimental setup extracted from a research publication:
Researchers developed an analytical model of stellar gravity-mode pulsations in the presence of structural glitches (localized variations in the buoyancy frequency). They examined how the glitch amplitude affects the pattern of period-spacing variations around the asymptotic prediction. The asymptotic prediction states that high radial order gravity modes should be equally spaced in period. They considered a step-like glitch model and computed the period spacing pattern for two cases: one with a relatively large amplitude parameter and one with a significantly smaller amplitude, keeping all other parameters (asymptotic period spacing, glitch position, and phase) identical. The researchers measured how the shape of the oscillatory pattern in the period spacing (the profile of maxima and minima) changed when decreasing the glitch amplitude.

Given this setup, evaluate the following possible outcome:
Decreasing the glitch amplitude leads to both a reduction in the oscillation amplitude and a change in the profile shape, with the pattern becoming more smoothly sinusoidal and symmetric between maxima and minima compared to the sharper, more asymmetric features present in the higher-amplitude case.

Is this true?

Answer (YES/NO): YES